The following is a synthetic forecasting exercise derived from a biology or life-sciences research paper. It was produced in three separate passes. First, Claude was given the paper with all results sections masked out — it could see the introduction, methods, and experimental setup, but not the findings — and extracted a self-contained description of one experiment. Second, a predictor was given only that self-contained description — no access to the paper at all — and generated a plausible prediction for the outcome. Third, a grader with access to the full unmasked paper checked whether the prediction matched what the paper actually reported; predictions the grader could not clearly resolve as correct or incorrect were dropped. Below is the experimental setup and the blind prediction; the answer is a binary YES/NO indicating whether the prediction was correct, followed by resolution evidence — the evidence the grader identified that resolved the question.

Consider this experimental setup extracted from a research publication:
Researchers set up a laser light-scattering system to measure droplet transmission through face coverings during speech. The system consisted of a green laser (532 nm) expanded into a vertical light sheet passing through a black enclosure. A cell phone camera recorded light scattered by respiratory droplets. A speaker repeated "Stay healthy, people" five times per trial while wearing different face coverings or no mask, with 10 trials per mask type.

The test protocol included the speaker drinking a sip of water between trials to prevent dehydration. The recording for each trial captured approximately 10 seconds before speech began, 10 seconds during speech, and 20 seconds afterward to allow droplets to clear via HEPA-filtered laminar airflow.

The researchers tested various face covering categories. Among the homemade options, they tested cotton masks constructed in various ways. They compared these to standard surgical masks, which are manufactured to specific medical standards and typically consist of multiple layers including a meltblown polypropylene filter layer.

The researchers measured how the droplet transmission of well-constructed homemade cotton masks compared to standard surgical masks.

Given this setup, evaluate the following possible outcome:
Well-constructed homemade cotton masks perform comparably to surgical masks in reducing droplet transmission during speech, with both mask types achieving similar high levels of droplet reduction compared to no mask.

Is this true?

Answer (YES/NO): NO